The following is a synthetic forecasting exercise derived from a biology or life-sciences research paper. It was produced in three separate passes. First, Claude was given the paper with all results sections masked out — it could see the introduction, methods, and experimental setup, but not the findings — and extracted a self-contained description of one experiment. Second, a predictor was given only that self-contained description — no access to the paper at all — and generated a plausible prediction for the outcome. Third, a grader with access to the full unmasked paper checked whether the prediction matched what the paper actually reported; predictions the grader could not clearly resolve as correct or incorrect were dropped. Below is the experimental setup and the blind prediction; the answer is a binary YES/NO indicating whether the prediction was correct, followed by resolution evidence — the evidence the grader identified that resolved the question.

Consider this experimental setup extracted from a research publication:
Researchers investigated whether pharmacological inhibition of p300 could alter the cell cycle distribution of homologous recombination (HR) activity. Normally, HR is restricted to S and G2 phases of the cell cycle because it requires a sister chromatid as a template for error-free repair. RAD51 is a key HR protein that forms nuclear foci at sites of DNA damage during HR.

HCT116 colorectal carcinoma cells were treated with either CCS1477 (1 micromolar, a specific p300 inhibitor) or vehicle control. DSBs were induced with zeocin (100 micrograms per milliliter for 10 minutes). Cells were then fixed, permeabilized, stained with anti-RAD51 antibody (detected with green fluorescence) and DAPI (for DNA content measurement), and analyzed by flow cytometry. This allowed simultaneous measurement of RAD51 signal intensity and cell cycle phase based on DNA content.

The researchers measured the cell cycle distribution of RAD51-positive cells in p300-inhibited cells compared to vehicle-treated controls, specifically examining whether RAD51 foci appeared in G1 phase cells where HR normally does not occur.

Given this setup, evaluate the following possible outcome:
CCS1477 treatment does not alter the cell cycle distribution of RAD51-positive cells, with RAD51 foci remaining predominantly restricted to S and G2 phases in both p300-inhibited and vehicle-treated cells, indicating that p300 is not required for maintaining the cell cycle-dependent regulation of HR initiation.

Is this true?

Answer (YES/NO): NO